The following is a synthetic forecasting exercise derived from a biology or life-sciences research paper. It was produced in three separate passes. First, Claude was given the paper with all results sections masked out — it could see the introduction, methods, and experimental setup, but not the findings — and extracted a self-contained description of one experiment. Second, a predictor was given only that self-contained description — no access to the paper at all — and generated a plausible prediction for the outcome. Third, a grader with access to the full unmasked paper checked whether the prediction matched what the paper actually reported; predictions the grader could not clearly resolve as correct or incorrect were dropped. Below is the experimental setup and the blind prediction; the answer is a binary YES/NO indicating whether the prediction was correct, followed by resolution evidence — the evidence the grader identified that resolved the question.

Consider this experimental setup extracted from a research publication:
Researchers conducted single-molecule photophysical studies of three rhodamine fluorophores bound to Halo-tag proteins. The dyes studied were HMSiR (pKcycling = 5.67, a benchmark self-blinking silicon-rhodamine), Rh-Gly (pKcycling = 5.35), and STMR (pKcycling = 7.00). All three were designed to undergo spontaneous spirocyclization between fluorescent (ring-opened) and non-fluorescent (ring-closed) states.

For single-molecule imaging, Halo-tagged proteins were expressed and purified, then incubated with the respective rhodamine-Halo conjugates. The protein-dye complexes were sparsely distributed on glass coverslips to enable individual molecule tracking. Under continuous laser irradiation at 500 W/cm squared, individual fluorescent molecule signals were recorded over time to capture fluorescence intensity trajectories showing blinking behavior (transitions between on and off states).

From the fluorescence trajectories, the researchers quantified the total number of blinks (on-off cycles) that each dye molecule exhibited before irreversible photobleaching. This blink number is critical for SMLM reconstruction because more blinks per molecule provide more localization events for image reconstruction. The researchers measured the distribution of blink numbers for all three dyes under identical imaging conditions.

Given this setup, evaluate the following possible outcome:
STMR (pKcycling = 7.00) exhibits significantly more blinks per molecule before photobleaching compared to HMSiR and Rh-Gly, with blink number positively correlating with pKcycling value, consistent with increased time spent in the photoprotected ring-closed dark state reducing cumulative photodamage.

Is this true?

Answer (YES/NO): NO